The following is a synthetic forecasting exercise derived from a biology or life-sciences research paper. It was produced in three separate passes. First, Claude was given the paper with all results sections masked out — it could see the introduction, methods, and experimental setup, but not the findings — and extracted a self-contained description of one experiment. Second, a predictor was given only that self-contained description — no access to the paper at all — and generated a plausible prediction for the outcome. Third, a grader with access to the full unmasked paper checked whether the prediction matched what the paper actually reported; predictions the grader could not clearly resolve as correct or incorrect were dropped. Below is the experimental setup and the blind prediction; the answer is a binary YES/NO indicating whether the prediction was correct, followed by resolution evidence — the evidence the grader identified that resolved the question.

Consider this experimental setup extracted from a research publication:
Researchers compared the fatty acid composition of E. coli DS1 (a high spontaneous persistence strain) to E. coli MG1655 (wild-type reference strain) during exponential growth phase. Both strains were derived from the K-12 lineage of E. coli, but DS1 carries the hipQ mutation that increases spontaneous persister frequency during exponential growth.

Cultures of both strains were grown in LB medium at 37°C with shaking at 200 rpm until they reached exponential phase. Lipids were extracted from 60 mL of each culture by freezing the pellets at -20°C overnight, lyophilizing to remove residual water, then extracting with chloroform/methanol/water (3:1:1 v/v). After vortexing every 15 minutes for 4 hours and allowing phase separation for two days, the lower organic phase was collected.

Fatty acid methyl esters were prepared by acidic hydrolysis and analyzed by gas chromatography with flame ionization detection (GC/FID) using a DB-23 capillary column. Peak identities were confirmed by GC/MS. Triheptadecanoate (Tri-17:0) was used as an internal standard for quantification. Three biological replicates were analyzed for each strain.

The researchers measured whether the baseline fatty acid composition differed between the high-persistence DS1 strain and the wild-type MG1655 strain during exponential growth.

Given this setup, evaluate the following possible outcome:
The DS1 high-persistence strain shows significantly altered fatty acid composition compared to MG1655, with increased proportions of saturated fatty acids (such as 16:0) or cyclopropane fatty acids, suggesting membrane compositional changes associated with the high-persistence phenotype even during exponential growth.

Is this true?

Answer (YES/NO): NO